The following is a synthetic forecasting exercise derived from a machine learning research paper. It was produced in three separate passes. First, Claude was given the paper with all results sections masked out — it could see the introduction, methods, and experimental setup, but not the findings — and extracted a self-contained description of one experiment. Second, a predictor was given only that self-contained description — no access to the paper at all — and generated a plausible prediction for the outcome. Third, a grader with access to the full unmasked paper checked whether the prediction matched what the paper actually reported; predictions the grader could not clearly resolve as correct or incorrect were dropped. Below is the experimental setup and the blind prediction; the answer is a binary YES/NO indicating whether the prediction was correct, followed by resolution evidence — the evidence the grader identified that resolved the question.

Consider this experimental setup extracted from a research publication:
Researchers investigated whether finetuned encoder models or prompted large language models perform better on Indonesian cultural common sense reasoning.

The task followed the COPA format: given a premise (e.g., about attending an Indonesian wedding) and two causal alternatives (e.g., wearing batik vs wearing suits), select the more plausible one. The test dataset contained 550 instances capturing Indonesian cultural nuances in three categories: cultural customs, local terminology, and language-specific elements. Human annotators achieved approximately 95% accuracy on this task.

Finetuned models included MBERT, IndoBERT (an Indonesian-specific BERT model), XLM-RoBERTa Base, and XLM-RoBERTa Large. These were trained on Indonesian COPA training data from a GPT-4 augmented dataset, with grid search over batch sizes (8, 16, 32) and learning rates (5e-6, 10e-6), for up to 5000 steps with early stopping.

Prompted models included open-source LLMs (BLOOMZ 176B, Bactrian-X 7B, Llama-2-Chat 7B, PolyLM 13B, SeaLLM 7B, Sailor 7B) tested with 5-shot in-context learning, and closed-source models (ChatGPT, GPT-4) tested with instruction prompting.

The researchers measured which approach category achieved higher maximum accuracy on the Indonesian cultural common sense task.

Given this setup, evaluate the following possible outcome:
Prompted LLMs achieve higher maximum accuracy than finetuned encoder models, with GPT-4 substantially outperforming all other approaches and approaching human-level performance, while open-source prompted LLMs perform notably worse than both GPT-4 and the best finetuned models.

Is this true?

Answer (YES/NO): NO